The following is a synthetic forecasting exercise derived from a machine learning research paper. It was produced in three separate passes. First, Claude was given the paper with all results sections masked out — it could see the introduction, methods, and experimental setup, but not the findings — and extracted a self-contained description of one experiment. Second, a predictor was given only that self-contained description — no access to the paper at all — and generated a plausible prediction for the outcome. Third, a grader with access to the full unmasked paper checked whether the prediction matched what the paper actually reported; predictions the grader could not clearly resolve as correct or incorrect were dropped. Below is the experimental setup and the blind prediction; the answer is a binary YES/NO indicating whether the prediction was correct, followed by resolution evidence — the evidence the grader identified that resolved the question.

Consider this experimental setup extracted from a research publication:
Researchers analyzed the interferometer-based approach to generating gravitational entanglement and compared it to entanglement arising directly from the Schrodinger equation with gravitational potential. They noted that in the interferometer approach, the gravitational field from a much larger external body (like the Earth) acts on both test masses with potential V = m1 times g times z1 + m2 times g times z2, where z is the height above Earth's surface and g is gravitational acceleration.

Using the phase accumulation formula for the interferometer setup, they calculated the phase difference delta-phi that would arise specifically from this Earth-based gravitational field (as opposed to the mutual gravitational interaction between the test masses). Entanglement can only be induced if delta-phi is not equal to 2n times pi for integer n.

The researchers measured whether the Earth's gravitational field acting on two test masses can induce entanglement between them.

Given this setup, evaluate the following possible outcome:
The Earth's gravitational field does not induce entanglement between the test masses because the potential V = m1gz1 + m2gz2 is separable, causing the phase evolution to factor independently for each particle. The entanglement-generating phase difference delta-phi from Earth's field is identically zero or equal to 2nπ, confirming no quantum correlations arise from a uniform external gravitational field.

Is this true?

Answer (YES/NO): YES